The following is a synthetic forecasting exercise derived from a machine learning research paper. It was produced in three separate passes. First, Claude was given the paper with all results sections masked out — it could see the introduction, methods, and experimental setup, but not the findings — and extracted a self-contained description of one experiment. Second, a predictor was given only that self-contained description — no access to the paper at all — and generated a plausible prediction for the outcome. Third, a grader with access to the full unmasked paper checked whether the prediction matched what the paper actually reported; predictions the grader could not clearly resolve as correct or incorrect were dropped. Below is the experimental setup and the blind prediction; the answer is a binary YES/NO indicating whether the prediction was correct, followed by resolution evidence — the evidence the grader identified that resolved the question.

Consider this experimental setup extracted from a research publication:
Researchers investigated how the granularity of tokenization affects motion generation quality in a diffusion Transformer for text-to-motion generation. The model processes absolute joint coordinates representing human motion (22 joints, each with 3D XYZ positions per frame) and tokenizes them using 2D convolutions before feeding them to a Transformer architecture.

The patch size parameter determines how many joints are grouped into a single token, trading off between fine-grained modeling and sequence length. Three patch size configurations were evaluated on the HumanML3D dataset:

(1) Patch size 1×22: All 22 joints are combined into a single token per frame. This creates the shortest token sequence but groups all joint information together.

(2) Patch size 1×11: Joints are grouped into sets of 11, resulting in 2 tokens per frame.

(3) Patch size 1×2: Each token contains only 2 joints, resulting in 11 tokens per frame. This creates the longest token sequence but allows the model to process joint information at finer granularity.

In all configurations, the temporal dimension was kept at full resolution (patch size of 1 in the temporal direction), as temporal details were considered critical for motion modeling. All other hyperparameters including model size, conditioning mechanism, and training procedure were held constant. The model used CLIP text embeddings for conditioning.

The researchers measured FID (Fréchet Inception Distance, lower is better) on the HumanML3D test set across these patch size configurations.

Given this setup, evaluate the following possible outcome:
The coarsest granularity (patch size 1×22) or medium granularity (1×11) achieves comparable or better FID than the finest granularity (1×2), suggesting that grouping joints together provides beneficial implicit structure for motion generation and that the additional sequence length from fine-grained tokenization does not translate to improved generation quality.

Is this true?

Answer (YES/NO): NO